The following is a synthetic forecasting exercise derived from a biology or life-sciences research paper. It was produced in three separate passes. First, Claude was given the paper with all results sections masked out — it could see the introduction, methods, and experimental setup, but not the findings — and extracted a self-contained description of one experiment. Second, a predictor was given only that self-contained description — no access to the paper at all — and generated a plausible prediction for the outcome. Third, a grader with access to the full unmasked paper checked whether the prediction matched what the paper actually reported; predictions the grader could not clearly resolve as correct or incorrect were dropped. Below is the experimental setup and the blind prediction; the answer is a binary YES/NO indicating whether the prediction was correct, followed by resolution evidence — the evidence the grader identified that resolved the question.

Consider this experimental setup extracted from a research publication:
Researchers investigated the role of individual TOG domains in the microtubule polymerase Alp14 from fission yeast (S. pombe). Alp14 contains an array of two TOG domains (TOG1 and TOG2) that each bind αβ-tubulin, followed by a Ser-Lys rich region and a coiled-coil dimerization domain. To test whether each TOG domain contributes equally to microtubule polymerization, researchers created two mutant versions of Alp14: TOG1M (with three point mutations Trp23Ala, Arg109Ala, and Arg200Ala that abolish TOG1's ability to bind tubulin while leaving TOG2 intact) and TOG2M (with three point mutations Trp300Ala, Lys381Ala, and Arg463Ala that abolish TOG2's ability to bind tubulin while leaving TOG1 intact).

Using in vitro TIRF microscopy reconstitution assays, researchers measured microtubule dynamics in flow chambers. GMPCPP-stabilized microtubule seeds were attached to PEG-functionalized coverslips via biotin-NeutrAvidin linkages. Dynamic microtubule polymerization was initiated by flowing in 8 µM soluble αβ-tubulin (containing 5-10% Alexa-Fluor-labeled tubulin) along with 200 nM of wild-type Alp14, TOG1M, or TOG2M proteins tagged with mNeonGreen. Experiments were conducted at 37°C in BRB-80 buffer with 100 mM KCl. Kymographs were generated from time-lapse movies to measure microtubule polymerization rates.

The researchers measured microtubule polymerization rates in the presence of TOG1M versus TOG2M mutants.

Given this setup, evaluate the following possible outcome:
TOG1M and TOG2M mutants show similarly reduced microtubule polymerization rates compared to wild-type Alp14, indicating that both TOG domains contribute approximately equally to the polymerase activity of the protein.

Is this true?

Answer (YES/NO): NO